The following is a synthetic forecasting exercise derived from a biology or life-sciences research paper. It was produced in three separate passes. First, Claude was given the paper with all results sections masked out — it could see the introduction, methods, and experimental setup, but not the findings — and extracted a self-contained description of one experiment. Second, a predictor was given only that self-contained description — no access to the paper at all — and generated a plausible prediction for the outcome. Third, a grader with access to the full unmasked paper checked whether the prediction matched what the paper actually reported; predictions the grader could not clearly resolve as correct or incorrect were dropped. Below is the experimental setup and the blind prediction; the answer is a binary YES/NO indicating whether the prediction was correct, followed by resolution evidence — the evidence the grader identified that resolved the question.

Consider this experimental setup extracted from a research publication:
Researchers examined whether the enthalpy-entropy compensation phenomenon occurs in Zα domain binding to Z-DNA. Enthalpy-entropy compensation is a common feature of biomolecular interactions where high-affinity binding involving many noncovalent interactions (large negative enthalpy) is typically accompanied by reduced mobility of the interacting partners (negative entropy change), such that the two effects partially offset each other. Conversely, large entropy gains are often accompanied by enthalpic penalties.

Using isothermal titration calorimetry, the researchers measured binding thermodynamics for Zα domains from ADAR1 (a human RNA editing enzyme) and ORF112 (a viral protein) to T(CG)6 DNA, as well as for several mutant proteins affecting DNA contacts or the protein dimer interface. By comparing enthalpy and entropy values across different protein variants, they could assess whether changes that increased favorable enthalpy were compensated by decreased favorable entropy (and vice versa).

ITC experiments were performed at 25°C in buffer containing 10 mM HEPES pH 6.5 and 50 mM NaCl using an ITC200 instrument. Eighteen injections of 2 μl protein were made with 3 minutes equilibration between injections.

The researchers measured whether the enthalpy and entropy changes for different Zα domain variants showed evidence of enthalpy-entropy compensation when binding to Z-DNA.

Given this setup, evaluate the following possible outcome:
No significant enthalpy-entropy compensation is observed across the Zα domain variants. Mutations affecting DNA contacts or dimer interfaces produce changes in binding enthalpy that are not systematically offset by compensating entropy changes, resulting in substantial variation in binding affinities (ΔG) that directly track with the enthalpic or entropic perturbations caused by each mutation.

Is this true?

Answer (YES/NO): NO